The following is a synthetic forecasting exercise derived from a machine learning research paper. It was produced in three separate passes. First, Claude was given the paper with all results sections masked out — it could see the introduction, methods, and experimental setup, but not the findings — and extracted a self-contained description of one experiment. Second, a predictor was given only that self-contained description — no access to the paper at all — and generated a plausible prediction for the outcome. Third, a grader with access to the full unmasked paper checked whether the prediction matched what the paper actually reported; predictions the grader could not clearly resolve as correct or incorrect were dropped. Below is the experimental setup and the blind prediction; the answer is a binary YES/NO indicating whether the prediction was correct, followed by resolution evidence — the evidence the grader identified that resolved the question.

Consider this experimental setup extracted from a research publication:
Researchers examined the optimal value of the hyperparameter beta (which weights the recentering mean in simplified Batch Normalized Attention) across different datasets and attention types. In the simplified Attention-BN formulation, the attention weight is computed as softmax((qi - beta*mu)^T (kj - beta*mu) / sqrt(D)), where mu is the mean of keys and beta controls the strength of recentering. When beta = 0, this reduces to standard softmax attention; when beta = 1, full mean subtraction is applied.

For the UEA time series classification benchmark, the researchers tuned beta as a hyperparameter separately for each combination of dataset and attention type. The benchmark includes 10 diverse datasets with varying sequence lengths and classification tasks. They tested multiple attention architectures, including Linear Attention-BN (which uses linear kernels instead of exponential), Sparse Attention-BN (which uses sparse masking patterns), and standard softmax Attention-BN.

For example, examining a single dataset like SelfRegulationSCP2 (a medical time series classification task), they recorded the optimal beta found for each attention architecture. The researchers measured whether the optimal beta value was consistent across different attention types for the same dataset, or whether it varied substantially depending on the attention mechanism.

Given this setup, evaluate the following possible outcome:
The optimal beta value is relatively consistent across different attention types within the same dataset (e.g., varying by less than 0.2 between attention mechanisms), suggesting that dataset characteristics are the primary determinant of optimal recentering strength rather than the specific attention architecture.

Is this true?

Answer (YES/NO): NO